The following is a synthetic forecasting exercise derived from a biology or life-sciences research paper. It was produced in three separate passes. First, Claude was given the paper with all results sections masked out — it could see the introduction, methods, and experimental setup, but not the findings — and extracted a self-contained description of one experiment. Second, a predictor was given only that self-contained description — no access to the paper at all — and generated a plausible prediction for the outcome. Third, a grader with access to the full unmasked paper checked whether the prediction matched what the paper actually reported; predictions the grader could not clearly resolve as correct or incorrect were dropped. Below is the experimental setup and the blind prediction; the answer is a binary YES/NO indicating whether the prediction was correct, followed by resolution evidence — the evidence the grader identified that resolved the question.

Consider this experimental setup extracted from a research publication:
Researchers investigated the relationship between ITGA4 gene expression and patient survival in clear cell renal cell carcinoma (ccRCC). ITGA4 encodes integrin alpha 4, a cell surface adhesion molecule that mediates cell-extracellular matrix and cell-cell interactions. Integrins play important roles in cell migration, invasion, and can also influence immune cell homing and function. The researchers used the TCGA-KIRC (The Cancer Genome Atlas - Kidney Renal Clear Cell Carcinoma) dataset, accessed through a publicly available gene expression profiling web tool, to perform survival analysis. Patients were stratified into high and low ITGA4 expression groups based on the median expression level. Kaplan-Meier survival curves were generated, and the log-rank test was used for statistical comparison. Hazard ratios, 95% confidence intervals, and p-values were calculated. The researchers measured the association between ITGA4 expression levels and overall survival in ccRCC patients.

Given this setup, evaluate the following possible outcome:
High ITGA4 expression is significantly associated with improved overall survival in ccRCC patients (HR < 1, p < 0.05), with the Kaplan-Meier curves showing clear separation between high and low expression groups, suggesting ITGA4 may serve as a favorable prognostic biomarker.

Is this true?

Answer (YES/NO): NO